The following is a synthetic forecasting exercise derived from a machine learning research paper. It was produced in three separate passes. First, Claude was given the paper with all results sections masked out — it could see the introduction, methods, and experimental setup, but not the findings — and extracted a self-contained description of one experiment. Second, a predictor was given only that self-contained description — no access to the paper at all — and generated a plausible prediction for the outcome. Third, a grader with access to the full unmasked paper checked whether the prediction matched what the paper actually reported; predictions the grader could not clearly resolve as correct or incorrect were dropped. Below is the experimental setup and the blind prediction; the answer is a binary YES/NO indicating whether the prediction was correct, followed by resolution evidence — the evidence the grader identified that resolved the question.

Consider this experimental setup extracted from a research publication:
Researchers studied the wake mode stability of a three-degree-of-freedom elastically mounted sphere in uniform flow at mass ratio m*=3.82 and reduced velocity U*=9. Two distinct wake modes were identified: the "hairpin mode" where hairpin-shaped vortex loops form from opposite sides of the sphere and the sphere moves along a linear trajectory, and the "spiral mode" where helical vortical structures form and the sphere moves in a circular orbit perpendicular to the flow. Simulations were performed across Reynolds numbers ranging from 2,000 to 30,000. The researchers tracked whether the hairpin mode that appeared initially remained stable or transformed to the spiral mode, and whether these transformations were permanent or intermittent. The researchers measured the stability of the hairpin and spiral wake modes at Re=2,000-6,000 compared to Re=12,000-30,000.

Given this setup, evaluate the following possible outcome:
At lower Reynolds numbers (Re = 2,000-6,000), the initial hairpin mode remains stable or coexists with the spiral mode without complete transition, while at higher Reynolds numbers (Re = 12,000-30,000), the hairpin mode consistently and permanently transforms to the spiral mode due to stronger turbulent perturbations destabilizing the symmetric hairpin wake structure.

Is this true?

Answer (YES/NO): NO